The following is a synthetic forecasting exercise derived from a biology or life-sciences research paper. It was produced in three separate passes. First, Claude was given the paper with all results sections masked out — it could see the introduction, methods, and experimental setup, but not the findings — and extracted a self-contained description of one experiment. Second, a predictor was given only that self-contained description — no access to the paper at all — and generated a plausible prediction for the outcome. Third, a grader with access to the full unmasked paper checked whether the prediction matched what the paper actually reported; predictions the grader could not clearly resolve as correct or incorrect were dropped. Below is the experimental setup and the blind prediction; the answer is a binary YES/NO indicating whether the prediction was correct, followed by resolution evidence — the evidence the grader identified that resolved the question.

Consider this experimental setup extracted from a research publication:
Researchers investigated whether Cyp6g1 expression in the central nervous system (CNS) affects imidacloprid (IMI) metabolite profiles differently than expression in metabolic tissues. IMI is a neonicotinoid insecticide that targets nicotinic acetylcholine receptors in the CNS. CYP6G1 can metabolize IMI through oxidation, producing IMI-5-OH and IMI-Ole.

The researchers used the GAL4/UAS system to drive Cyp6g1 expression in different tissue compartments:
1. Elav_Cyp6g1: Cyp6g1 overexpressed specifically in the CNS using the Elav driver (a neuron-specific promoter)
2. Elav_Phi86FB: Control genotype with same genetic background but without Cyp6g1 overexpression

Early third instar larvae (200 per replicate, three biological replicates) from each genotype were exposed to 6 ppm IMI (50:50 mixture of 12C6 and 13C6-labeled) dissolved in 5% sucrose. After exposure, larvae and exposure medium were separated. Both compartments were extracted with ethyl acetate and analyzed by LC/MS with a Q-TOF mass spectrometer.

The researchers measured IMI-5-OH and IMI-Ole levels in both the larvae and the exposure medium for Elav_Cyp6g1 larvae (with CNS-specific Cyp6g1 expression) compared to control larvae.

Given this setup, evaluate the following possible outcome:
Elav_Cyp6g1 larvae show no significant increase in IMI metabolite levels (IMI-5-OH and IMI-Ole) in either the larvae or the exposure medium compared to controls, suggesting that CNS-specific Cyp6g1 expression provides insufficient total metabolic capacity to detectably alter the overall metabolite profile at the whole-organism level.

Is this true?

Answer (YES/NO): NO